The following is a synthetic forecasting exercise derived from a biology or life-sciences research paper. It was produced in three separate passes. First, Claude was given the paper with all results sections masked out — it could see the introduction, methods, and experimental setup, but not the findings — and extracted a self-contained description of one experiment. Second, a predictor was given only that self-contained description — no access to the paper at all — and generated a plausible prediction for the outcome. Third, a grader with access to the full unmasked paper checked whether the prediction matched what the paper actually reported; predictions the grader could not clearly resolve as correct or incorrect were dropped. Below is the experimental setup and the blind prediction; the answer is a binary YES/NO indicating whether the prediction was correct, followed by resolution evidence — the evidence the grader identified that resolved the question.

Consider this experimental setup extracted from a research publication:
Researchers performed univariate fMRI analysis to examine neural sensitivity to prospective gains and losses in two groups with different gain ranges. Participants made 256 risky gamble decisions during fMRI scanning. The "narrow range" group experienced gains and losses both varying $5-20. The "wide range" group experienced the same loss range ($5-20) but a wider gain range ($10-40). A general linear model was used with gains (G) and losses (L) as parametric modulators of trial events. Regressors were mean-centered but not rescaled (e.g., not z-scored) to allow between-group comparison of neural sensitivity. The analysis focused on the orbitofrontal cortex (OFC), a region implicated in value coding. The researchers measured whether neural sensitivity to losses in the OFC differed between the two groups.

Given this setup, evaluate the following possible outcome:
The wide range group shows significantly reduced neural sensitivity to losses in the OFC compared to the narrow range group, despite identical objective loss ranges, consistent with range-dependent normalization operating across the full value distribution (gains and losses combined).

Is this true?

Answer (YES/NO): NO